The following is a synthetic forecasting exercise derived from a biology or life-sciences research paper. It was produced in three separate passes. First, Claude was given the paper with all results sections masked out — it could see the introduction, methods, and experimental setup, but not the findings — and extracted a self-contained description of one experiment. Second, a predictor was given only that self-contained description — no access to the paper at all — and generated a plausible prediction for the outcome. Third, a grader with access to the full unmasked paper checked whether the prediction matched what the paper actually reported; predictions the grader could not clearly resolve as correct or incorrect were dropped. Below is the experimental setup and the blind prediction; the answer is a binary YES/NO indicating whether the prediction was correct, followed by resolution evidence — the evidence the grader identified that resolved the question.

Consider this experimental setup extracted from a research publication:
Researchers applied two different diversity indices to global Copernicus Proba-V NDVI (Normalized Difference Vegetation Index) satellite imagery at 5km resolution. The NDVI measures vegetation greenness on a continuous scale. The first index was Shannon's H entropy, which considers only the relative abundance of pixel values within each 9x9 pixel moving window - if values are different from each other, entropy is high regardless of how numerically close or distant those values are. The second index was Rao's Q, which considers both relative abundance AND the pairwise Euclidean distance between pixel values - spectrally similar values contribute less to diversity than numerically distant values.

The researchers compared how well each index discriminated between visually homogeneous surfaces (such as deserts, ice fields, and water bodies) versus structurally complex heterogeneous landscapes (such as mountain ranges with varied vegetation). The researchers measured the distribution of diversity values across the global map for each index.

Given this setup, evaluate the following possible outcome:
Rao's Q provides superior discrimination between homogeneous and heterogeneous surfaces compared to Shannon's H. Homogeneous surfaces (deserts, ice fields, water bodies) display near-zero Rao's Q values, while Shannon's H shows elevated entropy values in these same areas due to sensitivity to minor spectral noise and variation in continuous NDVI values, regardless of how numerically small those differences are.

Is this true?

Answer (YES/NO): YES